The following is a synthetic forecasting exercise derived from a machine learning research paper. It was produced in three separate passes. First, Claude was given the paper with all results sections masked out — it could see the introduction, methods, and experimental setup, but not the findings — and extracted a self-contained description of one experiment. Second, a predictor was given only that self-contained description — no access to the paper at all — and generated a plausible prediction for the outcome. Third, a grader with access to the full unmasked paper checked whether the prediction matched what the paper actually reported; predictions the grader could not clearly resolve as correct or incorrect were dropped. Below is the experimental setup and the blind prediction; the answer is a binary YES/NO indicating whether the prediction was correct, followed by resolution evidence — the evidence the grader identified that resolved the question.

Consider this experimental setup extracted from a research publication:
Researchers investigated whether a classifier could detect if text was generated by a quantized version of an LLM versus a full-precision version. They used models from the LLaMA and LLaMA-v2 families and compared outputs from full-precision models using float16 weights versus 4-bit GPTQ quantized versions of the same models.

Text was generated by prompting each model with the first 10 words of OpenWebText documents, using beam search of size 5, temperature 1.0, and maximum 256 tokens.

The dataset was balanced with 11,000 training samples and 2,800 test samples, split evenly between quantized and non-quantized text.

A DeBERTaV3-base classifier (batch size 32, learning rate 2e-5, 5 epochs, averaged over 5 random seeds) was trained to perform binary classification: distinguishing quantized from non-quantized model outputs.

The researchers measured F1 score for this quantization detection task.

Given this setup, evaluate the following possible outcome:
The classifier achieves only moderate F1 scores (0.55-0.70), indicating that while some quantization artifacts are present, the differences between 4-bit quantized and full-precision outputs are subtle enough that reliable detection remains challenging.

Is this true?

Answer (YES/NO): NO